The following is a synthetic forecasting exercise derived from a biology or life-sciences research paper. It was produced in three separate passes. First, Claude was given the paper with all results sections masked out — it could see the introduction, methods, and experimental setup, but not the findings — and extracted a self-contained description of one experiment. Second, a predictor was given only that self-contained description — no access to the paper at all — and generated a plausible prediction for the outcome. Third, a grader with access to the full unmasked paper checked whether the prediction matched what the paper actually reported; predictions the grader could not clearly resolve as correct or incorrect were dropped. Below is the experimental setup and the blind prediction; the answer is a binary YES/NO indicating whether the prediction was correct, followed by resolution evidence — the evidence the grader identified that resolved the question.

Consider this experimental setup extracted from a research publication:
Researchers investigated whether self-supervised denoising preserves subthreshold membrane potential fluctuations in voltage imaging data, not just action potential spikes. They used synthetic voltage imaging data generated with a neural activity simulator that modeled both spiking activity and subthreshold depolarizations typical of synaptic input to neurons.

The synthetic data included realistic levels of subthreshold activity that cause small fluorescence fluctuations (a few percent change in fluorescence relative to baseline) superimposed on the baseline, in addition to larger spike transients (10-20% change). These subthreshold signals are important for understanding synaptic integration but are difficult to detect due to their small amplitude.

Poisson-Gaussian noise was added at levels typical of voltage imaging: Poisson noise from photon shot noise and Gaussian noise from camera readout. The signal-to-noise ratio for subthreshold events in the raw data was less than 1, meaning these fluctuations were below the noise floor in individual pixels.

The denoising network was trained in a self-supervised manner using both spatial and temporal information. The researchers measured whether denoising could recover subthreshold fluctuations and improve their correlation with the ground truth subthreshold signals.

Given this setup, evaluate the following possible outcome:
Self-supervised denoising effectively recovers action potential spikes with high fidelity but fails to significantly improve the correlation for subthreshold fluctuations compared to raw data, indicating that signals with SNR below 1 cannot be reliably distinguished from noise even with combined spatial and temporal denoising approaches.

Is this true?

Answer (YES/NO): NO